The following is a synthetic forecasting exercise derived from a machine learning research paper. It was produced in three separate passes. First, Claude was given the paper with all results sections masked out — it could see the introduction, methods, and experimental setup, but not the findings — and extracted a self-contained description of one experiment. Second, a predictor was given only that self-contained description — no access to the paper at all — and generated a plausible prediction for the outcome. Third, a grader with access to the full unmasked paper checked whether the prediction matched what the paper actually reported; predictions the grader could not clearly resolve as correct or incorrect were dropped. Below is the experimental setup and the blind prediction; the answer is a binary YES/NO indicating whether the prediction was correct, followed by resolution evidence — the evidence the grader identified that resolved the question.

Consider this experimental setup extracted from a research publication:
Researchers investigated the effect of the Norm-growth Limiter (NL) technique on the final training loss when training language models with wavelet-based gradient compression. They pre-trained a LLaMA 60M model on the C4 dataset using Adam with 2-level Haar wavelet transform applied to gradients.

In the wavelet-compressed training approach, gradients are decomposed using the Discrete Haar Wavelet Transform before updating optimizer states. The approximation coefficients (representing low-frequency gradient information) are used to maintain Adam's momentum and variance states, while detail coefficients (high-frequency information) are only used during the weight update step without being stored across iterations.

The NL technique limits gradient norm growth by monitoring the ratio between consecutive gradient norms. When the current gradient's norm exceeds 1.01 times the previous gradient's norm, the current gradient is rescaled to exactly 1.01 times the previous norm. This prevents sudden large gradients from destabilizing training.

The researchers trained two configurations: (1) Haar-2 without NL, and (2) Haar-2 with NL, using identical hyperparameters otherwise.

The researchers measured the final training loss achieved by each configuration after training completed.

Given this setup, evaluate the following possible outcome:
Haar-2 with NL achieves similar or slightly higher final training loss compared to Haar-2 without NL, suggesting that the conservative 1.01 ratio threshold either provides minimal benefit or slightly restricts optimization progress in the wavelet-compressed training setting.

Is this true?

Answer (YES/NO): NO